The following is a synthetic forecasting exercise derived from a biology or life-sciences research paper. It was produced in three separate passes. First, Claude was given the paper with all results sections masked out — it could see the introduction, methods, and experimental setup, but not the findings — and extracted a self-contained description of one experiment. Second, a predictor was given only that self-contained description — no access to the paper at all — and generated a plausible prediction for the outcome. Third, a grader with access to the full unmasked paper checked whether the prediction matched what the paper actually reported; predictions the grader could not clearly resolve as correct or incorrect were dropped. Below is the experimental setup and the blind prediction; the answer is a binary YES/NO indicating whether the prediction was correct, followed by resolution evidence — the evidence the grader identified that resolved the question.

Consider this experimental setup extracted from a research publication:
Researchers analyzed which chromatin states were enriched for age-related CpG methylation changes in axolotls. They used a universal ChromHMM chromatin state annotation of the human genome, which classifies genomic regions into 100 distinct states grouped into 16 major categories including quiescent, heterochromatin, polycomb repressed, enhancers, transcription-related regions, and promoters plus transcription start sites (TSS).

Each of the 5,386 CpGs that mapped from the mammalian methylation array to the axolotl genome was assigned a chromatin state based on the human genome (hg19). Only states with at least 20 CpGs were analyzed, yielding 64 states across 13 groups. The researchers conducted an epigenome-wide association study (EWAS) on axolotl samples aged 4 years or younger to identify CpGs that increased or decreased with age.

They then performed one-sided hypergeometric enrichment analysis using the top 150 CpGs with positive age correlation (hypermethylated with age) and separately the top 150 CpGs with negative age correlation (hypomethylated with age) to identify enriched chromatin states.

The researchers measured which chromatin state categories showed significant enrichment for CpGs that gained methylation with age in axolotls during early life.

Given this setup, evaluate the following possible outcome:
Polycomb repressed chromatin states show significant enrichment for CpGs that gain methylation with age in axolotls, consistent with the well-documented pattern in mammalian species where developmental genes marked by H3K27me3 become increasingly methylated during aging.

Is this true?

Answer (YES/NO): NO